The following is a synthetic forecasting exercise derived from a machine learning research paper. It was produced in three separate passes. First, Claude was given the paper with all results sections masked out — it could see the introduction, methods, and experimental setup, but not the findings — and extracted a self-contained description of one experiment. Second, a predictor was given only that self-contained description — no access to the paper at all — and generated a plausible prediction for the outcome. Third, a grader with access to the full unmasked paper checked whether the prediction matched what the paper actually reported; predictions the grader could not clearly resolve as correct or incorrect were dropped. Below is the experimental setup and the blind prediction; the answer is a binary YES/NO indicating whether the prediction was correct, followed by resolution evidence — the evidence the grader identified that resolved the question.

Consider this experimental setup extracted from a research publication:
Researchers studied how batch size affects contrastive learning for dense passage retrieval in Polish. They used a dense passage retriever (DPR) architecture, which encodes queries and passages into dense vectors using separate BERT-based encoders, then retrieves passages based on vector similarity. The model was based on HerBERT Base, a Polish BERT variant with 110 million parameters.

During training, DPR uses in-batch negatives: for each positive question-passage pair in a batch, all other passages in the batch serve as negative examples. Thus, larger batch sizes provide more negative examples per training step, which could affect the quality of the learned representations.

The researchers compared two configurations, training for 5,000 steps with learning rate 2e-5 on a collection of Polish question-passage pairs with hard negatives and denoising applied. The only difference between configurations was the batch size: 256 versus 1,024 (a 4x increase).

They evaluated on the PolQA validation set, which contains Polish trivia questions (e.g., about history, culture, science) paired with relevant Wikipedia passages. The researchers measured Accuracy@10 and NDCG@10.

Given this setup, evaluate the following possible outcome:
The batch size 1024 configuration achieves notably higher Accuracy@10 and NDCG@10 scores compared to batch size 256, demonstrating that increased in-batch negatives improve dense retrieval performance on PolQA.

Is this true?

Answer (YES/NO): NO